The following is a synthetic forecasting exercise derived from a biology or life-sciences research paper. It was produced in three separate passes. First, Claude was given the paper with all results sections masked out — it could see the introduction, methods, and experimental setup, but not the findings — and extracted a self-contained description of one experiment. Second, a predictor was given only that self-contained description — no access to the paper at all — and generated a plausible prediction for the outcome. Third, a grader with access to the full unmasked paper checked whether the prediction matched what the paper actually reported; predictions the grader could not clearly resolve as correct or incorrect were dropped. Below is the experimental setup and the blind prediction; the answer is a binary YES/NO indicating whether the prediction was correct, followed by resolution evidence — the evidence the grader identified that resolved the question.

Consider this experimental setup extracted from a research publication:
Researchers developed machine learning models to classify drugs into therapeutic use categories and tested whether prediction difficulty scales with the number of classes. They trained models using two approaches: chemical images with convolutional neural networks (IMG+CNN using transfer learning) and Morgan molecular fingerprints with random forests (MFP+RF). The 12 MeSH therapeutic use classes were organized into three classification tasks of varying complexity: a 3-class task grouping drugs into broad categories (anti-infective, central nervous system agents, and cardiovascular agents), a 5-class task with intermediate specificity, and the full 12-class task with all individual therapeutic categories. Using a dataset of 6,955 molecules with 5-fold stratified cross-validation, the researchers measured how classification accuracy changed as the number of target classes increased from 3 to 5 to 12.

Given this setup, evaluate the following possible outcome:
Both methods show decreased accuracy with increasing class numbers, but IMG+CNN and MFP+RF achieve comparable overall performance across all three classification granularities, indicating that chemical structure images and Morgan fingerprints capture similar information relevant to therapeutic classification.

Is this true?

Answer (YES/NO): YES